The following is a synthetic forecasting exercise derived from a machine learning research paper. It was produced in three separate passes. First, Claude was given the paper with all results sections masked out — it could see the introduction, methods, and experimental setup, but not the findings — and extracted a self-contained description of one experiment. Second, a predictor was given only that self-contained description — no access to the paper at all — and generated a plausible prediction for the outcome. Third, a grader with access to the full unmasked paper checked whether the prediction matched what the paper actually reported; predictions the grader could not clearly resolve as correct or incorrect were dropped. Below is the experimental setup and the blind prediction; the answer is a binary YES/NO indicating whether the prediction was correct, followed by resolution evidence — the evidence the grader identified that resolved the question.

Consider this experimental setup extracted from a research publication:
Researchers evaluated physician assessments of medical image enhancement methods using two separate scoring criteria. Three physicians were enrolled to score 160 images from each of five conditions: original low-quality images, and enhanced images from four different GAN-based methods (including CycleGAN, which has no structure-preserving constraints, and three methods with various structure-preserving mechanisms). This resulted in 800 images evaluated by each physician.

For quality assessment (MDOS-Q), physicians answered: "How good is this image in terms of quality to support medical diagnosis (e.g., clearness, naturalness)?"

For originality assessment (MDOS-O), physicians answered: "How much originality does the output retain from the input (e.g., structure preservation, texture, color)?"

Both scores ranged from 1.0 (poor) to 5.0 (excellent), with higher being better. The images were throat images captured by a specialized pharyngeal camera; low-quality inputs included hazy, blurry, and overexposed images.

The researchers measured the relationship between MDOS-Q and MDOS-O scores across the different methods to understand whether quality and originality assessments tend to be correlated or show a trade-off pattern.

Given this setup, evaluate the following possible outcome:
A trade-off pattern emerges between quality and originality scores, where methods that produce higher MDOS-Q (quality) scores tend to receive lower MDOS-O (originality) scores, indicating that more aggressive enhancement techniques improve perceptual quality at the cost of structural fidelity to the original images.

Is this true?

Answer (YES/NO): YES